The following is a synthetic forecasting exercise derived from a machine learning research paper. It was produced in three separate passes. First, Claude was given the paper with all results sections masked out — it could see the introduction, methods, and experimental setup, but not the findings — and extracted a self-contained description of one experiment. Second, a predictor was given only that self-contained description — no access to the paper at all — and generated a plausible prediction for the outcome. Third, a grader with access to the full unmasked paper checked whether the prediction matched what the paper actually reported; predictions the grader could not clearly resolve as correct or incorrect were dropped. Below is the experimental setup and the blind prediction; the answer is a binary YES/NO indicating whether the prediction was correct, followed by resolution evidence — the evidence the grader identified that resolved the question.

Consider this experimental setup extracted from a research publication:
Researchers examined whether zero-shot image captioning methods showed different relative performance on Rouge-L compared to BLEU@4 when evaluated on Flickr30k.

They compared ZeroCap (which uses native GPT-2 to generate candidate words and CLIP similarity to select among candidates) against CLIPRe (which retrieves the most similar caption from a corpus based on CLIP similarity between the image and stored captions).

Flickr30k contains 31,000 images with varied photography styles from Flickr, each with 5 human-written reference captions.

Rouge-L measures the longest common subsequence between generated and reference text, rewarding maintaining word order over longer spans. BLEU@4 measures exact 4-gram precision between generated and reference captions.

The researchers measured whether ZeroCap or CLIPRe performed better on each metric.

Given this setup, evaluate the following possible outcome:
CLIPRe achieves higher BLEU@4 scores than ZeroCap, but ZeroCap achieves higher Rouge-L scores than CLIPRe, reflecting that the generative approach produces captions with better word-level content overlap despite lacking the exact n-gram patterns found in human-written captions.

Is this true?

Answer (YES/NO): NO